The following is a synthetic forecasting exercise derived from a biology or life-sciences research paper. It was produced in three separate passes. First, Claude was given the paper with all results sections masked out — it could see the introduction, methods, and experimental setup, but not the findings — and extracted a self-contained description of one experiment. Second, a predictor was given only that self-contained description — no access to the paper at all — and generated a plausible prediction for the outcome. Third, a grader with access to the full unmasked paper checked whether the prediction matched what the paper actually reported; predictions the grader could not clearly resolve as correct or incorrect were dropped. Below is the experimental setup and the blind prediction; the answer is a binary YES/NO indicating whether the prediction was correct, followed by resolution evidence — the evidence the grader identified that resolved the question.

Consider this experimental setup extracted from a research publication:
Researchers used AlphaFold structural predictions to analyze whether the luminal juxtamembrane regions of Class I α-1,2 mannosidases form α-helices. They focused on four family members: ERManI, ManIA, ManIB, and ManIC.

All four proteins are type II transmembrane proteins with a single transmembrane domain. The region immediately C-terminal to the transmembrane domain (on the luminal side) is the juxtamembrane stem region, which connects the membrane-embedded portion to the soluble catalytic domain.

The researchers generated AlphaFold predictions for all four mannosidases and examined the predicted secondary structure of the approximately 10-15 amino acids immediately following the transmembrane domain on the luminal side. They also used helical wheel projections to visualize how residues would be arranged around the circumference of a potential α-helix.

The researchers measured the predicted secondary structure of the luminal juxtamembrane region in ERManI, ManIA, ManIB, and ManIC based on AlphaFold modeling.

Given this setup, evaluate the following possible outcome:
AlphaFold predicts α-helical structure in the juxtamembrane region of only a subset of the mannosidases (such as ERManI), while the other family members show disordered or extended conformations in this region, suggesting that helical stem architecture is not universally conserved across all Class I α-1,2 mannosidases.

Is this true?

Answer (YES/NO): NO